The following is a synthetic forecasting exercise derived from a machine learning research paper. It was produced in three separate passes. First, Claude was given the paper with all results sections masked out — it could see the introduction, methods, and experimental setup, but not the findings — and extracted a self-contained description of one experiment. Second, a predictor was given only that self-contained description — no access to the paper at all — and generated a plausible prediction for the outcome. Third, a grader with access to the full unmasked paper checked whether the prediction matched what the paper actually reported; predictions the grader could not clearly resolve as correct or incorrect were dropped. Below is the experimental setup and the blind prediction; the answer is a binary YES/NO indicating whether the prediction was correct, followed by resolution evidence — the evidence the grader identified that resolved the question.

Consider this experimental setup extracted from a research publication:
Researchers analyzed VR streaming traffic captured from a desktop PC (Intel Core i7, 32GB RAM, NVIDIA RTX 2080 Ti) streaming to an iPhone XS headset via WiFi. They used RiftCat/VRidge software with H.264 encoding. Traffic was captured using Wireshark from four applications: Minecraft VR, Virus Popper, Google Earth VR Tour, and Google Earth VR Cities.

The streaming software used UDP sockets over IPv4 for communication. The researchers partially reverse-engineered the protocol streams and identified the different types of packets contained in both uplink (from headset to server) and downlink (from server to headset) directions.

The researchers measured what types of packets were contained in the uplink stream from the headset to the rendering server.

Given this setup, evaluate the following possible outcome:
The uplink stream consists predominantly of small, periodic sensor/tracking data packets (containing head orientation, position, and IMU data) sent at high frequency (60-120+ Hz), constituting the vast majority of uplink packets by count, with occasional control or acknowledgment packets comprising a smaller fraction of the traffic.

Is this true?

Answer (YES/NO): NO